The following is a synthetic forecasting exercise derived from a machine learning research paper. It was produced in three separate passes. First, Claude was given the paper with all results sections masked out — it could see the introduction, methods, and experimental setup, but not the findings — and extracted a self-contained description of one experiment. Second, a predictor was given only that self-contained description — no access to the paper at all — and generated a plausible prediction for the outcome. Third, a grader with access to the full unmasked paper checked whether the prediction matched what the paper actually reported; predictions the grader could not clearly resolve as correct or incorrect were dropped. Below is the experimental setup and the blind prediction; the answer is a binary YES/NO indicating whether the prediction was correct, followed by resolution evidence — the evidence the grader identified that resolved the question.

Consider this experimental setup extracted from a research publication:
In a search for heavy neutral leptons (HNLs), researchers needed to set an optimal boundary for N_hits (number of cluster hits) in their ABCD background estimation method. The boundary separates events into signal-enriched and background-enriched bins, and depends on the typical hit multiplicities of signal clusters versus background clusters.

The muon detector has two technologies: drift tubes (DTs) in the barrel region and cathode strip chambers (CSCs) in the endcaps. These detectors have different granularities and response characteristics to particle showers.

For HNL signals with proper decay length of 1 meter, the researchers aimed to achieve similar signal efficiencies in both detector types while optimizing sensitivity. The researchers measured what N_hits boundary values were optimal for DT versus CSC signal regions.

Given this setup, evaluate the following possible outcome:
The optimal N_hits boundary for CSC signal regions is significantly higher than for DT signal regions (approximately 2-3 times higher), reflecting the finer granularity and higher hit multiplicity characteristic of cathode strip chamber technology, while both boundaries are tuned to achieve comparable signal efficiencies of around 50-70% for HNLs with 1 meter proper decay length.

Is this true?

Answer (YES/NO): NO